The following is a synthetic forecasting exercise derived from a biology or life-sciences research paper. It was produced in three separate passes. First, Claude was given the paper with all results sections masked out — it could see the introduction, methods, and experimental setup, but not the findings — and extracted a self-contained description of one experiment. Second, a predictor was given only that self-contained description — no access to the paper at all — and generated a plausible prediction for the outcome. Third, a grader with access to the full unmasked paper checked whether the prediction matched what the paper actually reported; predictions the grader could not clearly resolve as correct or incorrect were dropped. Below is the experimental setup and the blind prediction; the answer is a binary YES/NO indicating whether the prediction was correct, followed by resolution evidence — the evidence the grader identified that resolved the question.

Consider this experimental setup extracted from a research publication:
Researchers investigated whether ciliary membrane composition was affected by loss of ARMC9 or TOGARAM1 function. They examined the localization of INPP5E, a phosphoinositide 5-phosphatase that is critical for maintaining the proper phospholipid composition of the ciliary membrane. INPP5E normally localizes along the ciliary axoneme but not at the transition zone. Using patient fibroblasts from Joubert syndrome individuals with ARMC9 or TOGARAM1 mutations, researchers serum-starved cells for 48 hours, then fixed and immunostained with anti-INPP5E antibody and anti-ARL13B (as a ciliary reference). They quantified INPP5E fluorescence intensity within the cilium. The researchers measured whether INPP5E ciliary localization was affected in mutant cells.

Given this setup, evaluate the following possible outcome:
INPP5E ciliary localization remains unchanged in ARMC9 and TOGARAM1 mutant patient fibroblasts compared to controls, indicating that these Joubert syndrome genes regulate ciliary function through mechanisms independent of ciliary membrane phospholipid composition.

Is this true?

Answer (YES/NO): YES